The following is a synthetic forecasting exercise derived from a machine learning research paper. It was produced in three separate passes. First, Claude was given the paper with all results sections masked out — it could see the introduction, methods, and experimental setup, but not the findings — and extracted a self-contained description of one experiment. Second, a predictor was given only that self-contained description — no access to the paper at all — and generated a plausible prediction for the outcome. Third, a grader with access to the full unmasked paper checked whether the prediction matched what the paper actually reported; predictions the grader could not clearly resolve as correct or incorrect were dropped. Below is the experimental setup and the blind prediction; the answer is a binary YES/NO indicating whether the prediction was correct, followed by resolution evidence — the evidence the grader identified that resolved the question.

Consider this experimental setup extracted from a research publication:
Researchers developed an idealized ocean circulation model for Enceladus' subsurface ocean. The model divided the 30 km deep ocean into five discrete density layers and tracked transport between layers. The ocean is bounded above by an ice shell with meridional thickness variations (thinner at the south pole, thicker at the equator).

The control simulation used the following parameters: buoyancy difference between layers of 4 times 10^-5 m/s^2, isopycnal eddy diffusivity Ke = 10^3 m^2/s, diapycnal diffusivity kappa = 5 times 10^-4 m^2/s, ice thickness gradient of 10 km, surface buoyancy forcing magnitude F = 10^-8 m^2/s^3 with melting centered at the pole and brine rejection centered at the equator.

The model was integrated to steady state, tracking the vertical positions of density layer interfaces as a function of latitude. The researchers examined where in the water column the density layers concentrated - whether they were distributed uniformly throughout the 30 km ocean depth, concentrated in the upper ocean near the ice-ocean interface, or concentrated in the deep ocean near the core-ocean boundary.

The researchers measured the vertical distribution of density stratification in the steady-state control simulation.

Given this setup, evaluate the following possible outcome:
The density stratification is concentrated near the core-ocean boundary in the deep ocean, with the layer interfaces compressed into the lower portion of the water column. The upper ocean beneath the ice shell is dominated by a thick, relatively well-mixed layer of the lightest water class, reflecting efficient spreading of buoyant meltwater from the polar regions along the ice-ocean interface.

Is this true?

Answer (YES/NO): NO